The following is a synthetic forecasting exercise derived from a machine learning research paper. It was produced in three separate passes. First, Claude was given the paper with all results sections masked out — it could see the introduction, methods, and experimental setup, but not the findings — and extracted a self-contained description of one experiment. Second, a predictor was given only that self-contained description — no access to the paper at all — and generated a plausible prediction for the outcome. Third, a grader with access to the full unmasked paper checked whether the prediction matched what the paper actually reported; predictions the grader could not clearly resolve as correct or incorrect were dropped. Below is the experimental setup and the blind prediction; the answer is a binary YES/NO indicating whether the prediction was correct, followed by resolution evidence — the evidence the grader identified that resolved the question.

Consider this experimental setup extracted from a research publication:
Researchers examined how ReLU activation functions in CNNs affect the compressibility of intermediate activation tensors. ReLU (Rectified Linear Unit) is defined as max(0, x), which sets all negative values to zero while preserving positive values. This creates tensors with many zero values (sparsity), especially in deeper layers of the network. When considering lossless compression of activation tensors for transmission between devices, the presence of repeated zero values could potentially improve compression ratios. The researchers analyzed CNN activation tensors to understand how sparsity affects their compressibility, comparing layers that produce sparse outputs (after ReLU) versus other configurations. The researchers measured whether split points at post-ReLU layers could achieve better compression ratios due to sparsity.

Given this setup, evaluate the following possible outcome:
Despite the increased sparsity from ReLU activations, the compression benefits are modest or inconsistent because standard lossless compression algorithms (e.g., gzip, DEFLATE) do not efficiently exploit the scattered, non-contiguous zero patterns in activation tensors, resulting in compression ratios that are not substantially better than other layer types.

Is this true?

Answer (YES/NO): NO